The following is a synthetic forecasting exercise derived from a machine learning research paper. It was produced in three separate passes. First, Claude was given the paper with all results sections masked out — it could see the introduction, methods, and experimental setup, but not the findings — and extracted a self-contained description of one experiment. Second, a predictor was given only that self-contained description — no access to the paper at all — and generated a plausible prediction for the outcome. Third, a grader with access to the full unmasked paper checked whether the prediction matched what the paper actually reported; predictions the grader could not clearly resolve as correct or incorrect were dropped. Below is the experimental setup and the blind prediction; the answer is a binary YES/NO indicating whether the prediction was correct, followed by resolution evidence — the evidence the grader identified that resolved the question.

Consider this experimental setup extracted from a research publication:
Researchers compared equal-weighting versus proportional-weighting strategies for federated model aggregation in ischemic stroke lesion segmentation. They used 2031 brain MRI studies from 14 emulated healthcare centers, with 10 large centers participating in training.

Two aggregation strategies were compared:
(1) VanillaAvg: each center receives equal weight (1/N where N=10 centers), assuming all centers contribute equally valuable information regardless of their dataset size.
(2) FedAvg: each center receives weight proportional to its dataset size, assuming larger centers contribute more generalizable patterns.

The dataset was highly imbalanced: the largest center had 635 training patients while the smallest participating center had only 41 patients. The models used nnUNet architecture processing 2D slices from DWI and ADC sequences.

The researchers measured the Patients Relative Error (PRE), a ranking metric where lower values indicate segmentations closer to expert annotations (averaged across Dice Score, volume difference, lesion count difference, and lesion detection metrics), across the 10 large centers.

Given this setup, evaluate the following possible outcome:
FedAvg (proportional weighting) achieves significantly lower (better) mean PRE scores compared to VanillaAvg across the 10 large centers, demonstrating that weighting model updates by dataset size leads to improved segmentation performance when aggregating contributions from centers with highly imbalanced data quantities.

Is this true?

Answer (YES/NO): NO